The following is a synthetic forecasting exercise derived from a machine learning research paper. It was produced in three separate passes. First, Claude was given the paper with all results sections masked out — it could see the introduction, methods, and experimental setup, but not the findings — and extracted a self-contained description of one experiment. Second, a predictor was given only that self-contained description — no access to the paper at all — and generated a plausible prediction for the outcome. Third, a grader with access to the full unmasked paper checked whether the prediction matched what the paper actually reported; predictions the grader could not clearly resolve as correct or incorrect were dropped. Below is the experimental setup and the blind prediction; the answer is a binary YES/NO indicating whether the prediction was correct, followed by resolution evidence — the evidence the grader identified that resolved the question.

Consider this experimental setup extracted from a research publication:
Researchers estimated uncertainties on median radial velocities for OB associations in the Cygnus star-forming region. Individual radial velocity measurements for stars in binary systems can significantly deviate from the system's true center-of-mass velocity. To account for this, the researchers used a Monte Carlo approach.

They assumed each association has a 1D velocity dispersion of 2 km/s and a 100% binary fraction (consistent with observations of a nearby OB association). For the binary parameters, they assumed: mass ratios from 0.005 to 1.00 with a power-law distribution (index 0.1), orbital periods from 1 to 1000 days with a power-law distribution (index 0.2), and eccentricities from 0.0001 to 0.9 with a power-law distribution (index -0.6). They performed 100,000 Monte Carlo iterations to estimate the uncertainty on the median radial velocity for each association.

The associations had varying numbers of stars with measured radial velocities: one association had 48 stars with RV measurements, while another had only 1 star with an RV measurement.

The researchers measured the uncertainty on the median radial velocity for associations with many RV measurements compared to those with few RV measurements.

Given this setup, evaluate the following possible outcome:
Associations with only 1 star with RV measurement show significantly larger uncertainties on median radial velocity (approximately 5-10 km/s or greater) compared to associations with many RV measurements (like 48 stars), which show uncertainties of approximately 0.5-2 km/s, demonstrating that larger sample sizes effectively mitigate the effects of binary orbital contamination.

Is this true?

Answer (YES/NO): YES